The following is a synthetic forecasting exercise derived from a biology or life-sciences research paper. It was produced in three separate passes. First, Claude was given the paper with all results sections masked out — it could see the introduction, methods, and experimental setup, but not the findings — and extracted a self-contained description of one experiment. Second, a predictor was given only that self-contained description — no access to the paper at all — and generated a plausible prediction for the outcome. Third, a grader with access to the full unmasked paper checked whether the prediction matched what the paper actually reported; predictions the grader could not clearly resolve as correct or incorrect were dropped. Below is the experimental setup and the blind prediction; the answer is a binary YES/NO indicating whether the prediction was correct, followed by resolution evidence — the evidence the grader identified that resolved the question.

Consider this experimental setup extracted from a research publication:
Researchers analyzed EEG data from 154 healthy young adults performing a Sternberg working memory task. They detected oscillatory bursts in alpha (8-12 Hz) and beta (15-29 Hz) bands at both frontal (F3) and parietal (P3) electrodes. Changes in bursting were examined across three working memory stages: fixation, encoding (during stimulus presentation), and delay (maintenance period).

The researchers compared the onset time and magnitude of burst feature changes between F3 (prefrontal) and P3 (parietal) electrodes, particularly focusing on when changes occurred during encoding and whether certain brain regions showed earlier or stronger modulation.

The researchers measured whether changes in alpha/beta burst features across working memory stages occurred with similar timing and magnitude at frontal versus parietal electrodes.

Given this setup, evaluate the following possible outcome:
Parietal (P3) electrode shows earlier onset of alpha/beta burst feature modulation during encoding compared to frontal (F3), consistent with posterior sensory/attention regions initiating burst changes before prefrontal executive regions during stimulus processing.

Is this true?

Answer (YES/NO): YES